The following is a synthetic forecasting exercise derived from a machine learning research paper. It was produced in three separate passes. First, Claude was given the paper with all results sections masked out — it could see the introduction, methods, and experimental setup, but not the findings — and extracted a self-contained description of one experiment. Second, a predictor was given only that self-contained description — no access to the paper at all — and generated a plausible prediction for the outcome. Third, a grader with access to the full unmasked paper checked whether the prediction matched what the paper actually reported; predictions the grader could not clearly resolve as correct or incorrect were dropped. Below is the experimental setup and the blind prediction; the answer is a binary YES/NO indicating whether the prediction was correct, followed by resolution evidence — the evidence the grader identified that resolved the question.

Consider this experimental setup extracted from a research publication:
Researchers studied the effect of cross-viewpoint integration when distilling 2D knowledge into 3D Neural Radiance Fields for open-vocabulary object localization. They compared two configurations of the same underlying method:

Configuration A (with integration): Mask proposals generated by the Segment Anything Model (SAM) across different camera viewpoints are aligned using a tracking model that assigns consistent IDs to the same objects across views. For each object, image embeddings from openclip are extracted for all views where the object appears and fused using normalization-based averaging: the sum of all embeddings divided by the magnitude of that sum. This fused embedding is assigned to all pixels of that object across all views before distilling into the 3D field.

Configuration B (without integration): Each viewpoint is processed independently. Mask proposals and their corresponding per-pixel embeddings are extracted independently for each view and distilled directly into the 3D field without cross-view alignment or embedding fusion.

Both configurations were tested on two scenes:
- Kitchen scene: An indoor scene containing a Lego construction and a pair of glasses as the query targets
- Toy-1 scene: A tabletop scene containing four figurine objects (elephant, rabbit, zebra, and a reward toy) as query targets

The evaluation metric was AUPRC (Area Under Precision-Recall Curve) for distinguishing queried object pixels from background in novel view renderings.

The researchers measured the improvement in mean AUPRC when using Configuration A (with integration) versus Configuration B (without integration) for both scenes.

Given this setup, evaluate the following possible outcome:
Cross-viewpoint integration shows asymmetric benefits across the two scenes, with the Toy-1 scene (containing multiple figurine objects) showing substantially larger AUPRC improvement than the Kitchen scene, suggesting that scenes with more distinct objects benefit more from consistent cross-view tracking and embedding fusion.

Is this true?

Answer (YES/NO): NO